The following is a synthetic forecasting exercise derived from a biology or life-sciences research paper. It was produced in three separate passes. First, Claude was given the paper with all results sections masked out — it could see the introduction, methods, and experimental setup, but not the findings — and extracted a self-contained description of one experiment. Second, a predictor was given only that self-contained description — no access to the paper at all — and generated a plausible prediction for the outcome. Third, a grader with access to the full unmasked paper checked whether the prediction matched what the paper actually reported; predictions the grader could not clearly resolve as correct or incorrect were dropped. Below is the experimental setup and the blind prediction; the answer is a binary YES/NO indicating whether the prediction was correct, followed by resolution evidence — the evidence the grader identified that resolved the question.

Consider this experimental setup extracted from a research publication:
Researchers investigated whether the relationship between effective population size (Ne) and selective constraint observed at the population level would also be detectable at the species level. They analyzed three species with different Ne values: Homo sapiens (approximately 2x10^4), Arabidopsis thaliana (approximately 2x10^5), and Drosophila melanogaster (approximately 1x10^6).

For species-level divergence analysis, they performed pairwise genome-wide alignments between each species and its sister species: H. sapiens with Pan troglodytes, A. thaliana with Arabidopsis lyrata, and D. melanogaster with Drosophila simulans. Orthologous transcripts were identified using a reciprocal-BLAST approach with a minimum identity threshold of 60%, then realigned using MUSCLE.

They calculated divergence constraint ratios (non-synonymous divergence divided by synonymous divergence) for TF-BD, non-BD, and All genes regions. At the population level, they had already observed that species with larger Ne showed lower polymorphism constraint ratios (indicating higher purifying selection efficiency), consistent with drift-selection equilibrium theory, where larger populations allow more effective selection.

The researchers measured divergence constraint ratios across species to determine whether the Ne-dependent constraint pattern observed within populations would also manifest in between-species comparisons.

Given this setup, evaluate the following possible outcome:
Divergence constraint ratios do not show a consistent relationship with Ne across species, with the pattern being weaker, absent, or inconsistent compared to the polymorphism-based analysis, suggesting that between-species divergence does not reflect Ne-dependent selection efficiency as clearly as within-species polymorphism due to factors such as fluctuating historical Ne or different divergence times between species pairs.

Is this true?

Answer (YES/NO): YES